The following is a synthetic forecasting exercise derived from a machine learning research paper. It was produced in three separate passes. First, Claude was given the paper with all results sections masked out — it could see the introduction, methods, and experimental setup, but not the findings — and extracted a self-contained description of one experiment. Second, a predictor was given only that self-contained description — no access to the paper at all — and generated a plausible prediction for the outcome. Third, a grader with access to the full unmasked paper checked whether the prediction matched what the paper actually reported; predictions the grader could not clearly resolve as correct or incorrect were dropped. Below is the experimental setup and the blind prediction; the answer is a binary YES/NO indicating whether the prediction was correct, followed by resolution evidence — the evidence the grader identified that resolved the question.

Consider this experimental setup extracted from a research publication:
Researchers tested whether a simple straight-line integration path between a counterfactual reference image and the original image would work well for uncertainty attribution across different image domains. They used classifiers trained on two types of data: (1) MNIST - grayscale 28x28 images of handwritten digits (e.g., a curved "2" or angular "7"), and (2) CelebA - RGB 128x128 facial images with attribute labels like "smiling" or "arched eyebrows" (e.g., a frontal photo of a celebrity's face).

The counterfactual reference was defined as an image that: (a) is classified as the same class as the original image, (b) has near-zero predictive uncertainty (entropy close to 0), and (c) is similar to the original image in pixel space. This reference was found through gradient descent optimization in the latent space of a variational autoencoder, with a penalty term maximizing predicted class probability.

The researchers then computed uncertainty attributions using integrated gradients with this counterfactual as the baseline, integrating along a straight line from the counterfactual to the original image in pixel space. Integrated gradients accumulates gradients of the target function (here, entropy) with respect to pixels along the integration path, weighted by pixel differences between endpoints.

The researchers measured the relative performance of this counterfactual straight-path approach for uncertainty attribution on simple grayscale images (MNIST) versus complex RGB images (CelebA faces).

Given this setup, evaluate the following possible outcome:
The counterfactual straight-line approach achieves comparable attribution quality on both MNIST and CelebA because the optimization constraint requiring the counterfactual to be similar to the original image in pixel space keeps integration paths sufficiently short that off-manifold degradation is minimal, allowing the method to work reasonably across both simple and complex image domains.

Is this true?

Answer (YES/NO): NO